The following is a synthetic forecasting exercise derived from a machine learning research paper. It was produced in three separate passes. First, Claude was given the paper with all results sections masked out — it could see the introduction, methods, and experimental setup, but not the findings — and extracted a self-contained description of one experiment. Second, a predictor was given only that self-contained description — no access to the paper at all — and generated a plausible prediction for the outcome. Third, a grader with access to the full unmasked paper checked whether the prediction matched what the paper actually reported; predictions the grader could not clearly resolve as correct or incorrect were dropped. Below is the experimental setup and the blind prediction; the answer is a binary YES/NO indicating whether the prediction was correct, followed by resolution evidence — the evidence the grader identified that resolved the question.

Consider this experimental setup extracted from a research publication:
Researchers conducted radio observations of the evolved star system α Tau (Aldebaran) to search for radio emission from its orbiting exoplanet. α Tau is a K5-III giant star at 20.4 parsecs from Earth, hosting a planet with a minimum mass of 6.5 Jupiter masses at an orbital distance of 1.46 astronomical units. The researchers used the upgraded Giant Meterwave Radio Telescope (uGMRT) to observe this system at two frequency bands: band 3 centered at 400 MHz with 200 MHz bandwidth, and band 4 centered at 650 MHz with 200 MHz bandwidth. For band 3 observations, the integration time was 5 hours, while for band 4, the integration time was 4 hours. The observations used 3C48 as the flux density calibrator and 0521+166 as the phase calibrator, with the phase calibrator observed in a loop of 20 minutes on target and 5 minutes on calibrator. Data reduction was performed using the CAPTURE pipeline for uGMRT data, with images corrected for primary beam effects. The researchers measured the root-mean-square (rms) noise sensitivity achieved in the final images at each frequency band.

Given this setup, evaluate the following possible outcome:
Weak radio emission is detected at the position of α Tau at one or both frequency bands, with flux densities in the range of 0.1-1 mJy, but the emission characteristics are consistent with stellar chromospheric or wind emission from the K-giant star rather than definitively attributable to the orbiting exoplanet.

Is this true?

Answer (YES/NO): NO